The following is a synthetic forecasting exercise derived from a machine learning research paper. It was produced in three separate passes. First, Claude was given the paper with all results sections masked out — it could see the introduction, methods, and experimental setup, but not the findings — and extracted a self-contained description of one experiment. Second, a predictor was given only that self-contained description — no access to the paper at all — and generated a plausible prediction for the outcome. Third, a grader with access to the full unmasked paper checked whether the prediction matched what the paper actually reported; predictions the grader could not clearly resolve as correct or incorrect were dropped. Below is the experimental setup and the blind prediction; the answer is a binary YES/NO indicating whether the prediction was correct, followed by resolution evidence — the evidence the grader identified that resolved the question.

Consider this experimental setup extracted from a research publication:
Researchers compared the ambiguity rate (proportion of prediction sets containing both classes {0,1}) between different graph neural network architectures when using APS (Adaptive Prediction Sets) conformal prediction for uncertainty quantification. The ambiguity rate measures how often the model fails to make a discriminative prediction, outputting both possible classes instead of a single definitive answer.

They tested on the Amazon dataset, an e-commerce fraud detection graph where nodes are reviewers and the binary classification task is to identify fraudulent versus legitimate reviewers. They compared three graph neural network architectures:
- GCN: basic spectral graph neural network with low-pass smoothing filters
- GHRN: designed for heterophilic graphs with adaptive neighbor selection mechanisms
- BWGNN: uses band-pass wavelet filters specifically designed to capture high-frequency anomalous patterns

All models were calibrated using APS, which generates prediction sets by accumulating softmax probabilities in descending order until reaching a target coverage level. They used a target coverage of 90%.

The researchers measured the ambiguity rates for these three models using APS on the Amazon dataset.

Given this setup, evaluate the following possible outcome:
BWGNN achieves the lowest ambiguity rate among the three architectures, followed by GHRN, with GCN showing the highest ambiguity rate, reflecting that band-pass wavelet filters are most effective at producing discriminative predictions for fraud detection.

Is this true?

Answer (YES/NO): YES